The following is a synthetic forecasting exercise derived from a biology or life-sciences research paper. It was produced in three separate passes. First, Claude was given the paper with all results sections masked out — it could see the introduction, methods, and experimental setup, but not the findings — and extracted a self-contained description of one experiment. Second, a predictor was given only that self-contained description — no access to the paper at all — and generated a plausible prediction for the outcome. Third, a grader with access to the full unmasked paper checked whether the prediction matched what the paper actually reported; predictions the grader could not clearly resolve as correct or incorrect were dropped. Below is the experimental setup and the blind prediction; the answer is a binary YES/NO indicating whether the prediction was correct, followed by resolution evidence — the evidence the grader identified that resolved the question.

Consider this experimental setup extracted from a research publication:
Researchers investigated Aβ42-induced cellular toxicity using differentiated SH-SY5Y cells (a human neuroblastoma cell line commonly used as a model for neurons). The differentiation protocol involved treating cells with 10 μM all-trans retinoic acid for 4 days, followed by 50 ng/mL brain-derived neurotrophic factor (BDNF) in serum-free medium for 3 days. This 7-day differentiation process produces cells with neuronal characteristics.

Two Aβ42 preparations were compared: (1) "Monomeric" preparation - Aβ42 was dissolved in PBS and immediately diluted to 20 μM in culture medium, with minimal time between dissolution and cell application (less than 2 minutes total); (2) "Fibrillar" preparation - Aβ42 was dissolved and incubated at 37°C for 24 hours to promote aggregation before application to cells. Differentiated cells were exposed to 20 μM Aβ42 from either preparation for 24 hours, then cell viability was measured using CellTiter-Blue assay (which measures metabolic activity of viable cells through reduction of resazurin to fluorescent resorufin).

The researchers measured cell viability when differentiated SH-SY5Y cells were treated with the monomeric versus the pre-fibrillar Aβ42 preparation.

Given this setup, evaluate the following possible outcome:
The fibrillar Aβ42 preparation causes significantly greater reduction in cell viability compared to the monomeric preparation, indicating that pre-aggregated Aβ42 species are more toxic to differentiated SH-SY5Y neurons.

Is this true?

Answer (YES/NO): NO